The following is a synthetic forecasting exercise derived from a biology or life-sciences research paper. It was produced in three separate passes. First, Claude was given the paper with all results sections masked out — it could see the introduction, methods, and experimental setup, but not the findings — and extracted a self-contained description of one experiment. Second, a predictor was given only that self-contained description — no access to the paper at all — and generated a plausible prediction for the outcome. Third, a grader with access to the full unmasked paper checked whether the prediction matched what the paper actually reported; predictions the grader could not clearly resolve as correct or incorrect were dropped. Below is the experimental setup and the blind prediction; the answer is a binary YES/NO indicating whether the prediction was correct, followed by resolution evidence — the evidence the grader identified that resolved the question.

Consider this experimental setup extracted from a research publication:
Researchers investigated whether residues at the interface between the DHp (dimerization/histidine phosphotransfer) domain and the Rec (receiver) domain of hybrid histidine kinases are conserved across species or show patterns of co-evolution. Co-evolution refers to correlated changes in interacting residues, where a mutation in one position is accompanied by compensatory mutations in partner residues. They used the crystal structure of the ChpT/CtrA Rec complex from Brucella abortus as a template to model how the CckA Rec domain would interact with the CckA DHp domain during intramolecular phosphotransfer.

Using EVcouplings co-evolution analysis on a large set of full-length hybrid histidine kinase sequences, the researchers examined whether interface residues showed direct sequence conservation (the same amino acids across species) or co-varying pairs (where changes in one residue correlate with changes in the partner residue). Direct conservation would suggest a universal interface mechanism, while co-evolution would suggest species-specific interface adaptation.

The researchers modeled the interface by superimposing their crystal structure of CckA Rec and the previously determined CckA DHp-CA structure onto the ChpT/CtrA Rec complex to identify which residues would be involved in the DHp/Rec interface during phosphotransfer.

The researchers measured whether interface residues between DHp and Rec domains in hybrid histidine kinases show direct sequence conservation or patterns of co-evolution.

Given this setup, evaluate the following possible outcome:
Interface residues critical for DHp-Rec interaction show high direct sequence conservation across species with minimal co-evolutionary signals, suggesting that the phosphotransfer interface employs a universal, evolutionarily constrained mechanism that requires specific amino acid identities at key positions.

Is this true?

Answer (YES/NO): NO